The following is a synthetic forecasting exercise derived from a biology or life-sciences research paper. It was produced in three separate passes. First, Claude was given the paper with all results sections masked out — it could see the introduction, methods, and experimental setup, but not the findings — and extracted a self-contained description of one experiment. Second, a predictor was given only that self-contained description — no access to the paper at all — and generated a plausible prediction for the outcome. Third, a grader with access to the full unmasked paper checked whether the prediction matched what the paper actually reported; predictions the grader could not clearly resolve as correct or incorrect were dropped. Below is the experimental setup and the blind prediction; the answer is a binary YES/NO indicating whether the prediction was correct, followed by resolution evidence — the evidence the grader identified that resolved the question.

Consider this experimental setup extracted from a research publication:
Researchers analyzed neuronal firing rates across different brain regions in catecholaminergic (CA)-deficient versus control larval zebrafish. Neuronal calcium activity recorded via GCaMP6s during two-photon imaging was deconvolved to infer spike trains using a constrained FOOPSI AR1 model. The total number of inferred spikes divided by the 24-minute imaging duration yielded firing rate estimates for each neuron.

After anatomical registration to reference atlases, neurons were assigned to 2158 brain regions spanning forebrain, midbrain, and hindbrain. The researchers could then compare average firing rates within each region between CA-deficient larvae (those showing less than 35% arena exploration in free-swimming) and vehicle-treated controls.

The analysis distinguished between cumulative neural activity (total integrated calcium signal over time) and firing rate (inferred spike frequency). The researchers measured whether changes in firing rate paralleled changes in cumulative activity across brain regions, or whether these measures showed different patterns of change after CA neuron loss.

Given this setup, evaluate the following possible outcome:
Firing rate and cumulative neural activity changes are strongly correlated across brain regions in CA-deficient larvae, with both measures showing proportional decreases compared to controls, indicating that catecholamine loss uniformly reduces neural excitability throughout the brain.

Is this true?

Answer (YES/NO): NO